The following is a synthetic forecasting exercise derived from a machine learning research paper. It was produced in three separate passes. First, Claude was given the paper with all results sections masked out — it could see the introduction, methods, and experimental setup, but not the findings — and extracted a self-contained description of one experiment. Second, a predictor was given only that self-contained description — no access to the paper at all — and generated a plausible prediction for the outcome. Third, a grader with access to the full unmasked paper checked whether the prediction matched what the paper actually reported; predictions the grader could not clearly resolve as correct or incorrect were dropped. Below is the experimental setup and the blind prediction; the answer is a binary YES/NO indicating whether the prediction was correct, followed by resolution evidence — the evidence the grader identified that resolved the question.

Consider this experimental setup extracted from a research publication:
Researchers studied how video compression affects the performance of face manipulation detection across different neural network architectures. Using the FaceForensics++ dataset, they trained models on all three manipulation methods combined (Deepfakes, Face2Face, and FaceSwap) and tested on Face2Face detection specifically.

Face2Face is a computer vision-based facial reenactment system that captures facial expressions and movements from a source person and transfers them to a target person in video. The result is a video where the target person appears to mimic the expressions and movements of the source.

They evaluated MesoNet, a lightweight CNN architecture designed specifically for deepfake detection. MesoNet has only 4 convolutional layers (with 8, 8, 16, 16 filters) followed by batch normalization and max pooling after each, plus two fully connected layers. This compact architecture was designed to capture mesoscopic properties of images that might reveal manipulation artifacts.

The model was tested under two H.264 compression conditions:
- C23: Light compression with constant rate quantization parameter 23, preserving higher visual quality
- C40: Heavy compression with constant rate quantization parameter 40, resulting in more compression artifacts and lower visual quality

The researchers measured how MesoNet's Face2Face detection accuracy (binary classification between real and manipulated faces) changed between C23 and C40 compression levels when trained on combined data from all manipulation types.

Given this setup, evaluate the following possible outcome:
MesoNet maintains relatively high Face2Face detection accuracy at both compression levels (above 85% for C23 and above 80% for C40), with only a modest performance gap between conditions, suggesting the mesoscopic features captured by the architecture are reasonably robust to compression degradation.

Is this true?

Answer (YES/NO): NO